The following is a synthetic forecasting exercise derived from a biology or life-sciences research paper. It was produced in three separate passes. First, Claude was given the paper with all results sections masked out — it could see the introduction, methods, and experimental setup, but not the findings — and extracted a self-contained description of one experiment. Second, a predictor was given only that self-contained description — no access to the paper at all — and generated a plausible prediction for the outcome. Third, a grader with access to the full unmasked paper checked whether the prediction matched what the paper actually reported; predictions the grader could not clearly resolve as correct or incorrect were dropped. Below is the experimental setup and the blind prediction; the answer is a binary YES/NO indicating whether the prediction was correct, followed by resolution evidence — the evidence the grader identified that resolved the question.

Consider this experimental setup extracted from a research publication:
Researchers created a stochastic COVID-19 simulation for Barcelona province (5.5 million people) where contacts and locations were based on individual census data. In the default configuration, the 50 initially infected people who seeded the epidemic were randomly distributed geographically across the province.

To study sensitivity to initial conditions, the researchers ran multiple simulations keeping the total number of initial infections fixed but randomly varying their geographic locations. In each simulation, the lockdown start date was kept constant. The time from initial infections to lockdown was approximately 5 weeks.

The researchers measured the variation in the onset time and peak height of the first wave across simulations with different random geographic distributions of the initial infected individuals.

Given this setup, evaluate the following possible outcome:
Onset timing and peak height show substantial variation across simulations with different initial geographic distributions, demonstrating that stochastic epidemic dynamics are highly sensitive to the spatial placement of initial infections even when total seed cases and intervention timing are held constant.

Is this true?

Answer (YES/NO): NO